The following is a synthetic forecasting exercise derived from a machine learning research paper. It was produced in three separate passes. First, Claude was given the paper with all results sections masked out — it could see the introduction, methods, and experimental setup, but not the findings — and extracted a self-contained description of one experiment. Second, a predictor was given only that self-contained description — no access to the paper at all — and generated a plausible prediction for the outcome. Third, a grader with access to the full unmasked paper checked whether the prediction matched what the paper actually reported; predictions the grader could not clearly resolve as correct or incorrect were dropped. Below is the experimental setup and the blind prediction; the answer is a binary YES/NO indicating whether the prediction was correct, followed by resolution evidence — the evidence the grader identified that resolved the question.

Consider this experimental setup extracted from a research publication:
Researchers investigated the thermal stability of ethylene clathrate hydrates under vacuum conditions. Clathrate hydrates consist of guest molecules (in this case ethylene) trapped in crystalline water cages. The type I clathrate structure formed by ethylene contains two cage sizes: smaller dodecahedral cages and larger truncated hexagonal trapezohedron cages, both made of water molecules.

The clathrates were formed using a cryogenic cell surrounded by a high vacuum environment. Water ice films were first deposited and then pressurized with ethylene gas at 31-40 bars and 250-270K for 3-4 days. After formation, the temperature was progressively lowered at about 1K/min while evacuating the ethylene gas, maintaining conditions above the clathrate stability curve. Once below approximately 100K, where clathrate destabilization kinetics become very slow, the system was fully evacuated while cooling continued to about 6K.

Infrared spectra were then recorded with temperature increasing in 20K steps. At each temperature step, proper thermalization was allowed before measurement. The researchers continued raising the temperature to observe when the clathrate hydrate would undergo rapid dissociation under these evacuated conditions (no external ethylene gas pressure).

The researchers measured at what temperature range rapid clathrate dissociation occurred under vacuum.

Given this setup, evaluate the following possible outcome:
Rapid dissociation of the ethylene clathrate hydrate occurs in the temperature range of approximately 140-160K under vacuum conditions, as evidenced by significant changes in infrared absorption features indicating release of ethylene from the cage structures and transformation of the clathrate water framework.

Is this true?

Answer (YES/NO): NO